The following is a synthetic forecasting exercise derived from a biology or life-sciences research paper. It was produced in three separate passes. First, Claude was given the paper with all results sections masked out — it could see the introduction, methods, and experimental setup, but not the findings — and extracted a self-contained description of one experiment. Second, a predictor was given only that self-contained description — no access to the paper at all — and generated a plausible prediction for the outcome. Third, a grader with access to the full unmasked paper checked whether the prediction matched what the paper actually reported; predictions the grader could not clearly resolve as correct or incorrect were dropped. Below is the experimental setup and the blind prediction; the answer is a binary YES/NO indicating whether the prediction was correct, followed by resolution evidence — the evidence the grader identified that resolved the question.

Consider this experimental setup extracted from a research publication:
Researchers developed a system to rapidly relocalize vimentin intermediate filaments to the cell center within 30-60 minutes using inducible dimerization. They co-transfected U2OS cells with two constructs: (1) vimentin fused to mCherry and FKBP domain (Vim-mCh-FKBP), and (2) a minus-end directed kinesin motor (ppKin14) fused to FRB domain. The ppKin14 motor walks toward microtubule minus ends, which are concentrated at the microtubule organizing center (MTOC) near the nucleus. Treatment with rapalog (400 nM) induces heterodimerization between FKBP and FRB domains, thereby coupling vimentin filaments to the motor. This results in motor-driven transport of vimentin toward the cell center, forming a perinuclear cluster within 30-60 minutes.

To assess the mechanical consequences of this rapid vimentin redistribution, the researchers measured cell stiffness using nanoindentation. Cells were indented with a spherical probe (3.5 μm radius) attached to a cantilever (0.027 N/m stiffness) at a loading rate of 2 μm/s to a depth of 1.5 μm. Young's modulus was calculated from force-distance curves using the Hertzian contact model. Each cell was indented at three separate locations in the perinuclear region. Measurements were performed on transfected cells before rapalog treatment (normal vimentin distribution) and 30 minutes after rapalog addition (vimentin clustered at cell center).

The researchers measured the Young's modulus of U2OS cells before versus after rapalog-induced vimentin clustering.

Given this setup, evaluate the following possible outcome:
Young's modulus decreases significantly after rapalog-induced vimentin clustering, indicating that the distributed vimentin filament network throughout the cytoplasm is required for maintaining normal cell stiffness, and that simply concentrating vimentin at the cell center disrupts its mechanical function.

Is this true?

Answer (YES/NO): YES